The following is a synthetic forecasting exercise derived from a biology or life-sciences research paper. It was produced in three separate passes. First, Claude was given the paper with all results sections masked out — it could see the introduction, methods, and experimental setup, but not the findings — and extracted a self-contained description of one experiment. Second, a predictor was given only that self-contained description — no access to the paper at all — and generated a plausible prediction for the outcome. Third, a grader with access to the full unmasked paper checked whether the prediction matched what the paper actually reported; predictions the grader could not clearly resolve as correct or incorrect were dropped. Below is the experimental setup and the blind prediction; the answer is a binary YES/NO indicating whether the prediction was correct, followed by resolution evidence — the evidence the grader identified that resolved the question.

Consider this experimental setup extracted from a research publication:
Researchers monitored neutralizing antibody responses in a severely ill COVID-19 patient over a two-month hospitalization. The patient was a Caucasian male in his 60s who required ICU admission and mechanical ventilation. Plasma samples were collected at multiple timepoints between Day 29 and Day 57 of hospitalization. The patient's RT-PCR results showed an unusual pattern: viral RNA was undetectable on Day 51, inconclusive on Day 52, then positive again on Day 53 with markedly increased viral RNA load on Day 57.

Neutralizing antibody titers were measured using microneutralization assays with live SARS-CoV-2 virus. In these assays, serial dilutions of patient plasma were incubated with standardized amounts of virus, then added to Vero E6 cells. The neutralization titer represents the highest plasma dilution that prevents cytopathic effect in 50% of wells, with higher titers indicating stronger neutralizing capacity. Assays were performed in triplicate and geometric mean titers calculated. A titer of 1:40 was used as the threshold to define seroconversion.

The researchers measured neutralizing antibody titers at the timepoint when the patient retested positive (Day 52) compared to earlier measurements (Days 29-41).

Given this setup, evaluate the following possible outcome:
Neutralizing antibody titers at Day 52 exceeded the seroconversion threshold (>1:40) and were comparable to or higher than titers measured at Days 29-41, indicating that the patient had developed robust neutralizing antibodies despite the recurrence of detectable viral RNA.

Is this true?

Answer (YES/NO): YES